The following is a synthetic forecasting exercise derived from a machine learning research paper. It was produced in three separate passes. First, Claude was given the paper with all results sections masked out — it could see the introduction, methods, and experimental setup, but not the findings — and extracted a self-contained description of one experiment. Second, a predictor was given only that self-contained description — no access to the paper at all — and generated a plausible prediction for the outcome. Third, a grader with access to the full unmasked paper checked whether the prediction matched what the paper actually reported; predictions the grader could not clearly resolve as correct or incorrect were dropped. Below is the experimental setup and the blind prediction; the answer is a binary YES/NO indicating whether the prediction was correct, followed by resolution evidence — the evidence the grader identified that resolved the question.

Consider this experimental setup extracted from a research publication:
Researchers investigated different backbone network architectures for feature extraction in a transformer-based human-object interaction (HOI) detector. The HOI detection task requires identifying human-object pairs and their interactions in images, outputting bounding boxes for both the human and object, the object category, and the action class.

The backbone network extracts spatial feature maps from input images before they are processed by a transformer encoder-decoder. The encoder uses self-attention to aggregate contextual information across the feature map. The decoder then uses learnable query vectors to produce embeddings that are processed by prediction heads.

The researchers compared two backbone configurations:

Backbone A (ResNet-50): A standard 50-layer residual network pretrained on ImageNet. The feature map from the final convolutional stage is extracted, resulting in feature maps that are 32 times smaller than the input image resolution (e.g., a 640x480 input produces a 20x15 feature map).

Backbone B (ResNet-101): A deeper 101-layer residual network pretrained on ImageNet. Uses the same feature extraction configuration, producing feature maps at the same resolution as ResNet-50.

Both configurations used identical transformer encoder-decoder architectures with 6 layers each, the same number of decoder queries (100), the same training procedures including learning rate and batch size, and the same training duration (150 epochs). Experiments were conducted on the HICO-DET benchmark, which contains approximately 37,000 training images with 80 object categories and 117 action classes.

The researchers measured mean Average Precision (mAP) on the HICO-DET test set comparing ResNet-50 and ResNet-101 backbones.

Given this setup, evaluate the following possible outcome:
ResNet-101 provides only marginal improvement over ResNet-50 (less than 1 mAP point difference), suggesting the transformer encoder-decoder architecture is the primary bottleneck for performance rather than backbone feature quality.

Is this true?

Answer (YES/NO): NO